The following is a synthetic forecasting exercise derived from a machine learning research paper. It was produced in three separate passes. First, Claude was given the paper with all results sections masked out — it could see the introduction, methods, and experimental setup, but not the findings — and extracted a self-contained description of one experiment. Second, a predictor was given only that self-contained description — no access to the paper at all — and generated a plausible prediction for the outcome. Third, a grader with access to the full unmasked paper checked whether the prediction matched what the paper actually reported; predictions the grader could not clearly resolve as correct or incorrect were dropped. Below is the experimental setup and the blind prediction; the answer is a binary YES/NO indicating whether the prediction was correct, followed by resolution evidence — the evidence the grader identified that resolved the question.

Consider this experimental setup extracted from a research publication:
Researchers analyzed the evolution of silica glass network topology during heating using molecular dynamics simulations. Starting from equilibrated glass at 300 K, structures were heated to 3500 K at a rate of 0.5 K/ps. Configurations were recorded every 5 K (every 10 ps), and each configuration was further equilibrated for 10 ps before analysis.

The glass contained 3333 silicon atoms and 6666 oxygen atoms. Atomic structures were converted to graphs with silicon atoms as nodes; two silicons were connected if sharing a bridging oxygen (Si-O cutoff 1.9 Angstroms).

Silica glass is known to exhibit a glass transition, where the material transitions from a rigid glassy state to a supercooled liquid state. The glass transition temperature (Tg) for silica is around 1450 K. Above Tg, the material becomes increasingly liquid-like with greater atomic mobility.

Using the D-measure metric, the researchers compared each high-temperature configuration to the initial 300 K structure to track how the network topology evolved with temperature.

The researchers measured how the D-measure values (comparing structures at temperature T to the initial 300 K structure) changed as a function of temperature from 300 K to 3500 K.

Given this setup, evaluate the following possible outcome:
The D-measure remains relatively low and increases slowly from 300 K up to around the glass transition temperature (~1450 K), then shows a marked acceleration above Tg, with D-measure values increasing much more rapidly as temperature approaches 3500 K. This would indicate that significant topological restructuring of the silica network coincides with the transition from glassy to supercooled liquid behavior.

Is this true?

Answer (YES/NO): NO